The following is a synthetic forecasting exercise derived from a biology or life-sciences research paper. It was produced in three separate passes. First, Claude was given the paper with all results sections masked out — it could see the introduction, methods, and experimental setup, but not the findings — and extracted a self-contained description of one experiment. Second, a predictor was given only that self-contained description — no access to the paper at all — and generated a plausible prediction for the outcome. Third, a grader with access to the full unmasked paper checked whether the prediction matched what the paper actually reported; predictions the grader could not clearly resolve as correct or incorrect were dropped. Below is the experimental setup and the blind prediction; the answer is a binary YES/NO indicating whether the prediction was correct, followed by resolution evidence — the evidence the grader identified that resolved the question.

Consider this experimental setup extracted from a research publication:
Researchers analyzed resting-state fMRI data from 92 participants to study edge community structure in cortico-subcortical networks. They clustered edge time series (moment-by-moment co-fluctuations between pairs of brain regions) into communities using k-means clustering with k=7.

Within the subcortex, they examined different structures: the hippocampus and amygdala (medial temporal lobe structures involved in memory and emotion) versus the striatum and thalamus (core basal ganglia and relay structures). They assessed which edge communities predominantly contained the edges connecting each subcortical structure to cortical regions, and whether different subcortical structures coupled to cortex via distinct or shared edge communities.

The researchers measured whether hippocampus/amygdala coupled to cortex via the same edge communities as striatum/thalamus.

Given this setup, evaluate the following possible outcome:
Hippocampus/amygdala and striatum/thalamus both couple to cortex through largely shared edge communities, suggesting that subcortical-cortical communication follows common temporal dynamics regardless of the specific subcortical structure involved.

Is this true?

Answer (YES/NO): NO